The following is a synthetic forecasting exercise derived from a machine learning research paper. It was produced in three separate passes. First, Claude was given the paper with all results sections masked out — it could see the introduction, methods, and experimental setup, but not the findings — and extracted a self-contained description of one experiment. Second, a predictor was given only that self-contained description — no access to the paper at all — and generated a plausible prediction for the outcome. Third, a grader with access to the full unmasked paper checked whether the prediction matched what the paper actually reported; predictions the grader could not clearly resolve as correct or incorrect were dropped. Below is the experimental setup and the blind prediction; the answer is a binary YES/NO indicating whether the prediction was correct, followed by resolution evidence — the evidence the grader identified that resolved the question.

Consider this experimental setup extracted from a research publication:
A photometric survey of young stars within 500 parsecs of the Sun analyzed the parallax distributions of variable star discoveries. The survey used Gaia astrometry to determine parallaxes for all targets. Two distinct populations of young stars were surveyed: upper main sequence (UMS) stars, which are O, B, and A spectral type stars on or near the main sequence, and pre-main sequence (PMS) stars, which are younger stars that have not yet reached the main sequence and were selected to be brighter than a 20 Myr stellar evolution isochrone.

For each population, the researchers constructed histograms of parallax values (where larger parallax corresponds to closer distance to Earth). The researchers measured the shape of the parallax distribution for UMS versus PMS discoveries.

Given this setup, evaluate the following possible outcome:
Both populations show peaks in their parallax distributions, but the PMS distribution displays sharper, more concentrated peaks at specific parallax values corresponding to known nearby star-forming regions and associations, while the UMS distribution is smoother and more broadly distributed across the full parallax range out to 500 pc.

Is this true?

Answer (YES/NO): NO